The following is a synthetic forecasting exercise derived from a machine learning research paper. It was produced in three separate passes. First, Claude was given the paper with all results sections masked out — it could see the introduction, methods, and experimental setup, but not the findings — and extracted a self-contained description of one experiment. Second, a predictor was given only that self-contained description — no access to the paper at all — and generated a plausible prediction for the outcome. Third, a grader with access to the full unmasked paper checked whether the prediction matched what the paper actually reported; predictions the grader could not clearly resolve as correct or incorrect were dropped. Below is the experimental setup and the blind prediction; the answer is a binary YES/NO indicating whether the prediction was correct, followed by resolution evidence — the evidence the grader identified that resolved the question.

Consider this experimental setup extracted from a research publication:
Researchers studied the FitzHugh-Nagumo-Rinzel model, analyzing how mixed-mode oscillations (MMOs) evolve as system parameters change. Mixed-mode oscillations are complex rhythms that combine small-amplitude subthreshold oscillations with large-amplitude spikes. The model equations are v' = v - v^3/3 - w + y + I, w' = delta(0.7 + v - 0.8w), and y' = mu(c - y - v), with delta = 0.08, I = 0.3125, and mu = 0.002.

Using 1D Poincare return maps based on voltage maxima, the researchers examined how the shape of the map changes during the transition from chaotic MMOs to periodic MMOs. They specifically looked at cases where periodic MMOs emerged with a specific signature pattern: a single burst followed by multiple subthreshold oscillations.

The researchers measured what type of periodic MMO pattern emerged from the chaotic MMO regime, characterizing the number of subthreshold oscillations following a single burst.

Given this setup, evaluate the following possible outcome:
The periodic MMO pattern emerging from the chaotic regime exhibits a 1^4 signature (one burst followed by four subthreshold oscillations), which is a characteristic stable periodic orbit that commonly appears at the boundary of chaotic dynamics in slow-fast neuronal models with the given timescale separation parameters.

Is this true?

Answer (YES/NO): NO